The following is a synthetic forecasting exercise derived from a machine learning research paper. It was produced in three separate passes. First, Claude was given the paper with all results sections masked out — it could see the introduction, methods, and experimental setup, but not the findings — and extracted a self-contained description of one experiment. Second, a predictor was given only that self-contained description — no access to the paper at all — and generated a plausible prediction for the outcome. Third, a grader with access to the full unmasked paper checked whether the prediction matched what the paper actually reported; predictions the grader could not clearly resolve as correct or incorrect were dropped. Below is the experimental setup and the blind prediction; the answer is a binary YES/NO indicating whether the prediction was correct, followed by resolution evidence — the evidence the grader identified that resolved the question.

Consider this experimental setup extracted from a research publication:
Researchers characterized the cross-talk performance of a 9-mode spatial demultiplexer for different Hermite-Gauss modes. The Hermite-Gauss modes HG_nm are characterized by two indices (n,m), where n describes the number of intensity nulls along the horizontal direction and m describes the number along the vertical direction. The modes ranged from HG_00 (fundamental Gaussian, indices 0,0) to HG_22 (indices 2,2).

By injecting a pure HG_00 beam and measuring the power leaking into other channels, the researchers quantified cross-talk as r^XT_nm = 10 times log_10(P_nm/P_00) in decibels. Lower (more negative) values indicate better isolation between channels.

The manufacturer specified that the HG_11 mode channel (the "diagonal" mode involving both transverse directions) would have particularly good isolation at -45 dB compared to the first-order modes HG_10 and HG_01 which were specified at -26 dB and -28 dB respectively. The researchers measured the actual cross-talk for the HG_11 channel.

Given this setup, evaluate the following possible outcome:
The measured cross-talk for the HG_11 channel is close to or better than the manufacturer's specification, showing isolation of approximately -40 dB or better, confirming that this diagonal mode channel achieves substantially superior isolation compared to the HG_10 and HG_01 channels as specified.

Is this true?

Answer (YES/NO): NO